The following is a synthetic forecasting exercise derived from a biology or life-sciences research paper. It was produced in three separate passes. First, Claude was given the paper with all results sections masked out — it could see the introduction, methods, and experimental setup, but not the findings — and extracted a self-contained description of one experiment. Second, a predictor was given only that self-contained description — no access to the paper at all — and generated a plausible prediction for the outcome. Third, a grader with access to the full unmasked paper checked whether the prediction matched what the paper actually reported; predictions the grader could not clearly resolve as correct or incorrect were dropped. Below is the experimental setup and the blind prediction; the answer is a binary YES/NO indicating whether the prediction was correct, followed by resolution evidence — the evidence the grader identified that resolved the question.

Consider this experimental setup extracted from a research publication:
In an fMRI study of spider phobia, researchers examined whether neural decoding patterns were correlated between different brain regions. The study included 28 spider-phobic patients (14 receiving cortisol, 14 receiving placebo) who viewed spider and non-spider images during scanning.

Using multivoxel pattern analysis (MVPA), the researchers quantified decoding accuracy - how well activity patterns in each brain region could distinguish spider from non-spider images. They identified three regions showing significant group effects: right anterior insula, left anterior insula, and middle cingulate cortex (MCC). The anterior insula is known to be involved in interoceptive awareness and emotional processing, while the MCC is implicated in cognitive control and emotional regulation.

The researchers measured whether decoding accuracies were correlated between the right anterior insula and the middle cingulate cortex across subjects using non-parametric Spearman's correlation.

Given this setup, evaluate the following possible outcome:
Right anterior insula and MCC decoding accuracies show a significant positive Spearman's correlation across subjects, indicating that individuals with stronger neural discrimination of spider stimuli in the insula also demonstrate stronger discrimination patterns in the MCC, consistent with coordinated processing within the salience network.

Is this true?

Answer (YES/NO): YES